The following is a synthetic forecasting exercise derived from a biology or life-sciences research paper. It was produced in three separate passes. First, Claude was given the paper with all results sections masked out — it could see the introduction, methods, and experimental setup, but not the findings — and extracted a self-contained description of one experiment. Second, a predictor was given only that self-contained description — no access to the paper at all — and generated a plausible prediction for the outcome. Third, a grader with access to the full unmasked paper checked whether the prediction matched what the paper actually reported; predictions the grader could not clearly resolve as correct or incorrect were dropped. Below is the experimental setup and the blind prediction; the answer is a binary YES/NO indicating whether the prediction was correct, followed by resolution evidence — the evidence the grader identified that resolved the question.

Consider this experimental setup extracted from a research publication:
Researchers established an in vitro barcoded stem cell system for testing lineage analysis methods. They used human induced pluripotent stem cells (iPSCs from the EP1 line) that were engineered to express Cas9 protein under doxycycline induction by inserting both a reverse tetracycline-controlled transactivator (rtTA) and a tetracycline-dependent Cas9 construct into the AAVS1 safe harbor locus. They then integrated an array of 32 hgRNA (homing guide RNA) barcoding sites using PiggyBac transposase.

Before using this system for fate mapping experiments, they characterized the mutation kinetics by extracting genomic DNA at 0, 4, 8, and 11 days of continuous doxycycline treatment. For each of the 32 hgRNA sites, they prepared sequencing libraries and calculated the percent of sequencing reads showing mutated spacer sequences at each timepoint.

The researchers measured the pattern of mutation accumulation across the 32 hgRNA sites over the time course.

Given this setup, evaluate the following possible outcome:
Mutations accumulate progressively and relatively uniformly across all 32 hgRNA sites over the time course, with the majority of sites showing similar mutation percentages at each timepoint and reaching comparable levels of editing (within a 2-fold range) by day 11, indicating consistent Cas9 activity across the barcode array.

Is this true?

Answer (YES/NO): NO